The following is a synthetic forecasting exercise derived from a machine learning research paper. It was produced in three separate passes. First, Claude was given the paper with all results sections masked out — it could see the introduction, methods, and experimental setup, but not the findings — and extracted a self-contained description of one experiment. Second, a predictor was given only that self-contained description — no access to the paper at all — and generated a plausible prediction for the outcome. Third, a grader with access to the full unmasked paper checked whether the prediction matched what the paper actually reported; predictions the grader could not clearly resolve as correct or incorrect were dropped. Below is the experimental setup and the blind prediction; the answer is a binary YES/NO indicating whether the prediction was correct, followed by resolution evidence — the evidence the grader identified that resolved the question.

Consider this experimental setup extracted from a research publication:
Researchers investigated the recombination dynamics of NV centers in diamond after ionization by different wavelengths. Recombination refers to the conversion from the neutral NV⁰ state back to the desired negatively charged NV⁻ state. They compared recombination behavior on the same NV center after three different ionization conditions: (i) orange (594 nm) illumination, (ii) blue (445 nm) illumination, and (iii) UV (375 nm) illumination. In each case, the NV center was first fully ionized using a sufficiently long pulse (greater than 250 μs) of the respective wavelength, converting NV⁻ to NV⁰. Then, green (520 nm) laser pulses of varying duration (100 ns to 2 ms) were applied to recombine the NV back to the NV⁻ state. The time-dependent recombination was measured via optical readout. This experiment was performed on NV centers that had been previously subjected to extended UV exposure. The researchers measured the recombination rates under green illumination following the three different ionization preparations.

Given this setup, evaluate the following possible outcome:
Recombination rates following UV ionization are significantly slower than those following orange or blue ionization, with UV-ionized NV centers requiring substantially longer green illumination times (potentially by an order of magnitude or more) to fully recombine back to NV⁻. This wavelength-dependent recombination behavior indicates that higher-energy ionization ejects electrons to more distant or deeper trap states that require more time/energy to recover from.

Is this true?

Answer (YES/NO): YES